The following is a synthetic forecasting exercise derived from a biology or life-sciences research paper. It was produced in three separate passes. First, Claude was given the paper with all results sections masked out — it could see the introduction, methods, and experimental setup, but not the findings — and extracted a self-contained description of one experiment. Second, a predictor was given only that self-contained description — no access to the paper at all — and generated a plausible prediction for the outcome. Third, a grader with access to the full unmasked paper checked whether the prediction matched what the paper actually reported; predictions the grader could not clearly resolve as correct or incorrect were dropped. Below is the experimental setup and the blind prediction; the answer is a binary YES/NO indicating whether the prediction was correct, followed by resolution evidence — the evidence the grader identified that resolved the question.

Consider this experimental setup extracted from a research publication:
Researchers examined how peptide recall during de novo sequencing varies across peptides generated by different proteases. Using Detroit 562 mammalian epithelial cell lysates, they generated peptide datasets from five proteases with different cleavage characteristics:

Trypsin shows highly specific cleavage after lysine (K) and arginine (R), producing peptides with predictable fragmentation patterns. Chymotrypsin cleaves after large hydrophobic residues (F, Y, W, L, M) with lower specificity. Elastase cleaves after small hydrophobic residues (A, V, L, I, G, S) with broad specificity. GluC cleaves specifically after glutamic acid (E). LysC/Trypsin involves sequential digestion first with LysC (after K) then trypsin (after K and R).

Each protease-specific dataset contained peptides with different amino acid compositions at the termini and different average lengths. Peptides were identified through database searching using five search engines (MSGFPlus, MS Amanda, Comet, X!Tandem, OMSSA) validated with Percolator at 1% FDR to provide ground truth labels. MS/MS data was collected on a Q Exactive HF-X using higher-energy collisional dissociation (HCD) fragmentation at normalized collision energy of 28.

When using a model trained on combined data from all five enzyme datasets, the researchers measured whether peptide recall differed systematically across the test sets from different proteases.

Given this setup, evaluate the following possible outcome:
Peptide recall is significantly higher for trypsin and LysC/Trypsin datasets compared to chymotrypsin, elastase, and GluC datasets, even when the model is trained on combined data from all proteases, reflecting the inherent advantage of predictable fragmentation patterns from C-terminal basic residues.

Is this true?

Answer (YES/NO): NO